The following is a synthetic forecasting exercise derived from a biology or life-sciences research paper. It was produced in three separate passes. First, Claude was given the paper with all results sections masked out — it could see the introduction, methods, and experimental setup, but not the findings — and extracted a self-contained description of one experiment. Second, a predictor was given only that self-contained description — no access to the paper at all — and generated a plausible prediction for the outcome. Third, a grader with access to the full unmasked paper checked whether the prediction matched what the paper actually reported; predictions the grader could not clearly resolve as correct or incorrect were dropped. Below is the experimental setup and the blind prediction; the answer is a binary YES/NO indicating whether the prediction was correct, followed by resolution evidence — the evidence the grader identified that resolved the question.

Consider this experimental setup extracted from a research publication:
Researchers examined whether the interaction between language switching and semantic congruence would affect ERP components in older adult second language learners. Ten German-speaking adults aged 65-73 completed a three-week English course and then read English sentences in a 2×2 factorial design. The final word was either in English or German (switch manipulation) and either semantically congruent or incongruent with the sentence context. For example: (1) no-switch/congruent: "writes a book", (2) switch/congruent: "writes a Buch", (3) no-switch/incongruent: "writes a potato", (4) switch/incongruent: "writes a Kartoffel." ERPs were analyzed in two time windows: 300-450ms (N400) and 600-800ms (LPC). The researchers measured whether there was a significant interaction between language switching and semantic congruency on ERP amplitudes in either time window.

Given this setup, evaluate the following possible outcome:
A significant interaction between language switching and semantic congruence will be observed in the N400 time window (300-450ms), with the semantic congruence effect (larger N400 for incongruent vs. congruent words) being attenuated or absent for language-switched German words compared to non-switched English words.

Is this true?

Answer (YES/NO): NO